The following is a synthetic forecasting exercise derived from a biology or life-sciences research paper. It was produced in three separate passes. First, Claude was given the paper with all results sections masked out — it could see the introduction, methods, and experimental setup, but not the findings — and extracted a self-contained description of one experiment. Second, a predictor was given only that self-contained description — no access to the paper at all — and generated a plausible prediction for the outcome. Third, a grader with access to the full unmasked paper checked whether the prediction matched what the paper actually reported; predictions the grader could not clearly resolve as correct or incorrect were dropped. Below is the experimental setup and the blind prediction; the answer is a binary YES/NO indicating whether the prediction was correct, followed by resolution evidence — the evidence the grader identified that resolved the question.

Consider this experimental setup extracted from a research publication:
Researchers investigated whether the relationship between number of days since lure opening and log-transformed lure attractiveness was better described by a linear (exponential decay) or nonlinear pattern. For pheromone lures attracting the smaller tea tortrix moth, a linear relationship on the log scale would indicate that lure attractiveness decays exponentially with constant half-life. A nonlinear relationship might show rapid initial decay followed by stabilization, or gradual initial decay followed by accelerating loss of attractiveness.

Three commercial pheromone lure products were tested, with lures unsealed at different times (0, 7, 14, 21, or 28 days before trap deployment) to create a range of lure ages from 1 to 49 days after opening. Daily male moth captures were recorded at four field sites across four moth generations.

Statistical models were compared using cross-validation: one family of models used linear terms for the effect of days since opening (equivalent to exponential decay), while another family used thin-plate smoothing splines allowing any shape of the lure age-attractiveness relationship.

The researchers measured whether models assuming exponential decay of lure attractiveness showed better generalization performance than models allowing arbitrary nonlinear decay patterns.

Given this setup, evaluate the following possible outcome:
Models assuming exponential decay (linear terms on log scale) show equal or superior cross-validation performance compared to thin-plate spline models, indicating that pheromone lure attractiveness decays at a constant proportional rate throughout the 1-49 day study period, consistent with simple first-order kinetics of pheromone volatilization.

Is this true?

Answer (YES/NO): YES